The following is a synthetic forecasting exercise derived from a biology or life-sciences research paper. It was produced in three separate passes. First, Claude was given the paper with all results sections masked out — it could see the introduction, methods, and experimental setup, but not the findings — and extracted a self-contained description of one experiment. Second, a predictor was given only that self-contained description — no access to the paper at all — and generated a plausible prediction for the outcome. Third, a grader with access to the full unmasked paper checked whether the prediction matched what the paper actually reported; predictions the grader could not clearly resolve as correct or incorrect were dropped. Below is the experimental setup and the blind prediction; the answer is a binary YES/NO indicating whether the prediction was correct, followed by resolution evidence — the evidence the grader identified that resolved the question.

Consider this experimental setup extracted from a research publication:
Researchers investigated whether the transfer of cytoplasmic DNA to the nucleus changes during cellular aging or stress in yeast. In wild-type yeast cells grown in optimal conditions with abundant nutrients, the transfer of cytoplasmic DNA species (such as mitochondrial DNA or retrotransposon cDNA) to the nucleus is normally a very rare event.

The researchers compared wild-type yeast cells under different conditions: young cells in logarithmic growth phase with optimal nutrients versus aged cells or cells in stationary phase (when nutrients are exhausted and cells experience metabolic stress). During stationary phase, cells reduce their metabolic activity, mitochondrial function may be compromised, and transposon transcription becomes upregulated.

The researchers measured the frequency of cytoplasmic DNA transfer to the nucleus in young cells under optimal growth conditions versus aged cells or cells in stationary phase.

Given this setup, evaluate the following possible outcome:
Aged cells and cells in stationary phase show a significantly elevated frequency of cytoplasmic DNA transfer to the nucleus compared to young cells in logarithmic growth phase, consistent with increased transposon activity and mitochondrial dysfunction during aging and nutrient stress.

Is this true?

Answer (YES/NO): YES